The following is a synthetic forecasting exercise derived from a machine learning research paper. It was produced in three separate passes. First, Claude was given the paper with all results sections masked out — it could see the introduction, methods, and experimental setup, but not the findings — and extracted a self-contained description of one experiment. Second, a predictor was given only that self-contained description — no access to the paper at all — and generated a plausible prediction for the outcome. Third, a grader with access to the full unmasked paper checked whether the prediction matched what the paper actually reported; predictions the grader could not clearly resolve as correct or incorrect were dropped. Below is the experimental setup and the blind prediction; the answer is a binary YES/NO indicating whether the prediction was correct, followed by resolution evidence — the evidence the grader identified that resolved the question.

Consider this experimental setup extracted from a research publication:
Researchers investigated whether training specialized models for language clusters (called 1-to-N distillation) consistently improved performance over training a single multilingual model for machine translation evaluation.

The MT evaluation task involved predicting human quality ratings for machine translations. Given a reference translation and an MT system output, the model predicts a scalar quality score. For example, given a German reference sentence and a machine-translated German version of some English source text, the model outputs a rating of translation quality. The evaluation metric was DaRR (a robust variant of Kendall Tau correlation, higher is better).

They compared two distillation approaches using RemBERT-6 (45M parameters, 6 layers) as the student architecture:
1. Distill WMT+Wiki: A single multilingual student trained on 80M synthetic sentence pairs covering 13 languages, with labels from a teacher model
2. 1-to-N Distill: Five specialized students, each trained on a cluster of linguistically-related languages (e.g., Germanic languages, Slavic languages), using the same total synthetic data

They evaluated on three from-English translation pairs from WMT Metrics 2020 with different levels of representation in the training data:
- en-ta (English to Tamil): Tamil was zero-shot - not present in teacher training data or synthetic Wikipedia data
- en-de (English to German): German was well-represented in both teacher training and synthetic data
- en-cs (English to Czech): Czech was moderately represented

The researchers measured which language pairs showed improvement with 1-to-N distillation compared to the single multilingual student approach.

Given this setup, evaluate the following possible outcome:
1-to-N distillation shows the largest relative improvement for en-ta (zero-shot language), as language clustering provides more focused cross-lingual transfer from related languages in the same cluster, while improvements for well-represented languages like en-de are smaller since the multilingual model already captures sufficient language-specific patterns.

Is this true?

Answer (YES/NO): NO